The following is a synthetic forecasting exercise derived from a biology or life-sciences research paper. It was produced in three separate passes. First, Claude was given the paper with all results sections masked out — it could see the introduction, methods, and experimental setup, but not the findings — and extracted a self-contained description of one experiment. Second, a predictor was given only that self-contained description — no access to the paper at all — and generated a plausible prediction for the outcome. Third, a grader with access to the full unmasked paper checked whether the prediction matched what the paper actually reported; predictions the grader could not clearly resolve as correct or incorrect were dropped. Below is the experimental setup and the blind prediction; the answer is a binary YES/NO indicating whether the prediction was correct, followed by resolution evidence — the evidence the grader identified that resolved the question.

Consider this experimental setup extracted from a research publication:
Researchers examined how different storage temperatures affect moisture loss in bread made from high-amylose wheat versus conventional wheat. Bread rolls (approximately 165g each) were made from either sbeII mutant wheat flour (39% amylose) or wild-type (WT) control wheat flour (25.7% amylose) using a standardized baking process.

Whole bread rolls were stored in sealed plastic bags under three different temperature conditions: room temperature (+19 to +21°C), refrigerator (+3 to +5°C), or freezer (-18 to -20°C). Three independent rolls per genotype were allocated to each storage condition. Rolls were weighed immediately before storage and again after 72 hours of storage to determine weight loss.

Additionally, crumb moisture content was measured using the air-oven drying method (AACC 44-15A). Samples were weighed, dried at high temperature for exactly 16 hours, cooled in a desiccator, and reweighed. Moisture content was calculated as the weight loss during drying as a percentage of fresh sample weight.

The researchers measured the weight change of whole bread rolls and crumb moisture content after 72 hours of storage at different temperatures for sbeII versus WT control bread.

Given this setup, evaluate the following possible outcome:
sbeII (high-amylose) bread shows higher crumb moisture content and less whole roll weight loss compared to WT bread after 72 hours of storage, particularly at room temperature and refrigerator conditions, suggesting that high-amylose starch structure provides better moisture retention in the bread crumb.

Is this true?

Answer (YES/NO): NO